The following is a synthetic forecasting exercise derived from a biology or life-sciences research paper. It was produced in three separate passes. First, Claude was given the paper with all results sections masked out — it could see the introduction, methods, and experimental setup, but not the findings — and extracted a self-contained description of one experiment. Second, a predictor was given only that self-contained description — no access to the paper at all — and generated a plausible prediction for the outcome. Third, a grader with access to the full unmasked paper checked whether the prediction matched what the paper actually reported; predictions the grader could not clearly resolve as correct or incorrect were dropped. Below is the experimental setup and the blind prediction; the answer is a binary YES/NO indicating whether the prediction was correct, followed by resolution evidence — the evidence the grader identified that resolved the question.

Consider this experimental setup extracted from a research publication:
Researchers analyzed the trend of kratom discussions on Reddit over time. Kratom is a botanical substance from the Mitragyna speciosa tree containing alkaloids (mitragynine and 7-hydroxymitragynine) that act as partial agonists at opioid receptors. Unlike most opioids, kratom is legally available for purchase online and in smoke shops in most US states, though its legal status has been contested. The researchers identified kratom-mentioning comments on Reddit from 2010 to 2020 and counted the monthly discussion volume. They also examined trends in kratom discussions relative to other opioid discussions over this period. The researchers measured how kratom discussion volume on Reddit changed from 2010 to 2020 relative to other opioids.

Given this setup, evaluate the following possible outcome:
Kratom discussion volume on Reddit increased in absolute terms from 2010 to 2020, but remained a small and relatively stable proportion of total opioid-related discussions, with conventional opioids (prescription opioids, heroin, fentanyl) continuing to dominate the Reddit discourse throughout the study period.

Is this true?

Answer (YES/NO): NO